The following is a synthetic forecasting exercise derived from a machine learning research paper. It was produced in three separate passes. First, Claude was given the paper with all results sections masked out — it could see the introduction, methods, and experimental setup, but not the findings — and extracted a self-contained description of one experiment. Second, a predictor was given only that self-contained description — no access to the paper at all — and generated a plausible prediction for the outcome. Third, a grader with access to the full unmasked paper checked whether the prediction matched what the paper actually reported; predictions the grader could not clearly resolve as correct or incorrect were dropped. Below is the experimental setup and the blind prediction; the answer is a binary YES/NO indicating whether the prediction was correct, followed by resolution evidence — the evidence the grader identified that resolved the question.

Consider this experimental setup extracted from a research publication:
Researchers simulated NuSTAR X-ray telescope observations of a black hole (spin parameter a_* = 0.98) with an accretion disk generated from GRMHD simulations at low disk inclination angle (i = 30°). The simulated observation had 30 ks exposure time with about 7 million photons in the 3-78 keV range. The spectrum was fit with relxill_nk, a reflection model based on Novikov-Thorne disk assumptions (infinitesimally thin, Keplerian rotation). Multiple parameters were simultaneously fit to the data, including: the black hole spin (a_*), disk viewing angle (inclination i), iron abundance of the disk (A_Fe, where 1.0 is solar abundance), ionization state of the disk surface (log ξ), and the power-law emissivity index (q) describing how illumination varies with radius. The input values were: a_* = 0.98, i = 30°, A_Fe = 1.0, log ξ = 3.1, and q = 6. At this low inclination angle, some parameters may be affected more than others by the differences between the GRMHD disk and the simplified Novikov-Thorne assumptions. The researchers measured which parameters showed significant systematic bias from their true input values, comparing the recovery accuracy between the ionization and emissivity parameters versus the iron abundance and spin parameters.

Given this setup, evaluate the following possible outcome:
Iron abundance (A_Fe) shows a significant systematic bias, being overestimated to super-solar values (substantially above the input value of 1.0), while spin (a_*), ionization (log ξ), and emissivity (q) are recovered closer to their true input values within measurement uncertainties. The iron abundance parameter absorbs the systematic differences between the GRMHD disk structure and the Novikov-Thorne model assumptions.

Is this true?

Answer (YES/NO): NO